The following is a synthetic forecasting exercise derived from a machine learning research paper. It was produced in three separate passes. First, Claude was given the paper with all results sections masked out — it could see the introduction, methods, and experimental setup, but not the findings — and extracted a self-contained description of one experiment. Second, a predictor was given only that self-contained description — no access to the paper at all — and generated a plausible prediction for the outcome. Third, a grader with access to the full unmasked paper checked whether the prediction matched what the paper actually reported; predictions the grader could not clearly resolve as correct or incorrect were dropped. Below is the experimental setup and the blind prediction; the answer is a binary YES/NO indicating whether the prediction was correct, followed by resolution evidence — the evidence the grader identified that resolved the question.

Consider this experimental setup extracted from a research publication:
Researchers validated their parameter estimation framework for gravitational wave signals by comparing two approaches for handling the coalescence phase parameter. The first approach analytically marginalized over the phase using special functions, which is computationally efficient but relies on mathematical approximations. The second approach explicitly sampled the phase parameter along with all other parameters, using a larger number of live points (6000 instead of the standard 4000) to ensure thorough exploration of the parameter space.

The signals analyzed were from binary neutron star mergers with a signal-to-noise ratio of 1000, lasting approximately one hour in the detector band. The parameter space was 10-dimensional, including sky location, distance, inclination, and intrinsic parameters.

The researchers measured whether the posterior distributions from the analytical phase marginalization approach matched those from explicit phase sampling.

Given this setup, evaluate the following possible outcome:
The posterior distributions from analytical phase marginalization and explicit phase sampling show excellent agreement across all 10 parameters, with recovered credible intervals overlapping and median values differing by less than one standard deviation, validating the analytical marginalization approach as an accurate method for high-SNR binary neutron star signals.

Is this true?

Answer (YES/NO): YES